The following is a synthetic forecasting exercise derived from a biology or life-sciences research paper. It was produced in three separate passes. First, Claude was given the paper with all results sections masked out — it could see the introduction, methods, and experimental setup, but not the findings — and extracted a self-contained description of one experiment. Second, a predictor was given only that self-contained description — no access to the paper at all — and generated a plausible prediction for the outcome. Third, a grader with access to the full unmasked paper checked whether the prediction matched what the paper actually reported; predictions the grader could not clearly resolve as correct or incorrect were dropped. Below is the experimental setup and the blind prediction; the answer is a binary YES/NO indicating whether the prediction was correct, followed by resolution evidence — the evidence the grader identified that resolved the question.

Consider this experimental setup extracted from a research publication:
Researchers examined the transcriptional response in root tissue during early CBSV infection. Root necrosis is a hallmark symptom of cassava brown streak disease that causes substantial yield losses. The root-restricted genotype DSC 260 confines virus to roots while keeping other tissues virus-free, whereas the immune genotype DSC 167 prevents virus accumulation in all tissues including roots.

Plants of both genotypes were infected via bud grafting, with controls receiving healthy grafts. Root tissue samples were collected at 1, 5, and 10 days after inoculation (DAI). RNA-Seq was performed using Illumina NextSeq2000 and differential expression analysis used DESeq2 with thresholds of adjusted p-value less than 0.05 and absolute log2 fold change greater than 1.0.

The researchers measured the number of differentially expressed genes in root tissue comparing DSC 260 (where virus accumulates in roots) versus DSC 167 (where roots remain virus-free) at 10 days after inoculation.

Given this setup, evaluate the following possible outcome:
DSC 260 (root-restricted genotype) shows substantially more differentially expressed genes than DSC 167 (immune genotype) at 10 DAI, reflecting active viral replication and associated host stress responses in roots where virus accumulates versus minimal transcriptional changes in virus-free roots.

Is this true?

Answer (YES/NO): NO